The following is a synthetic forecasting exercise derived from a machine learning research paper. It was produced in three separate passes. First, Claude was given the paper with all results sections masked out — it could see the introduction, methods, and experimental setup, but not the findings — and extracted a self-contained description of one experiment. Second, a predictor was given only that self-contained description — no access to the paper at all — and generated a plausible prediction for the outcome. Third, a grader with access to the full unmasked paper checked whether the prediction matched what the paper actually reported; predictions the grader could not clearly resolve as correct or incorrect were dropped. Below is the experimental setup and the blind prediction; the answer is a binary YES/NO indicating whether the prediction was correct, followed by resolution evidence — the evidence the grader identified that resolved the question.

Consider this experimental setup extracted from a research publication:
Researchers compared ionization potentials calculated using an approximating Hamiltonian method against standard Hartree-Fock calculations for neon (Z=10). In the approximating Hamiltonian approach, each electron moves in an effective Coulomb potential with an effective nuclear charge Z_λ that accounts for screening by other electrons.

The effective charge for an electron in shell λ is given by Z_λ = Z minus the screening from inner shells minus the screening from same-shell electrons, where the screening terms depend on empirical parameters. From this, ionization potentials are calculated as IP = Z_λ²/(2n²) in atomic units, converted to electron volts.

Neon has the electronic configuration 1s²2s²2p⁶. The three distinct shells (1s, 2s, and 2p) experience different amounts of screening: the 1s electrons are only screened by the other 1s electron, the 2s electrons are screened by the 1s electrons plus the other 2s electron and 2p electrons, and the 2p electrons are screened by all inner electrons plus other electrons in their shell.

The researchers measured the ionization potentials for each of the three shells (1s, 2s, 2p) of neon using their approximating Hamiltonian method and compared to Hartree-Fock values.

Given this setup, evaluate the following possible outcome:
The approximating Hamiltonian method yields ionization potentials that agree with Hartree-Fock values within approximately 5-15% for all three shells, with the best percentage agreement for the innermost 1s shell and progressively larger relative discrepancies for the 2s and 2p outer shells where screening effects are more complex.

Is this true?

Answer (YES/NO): NO